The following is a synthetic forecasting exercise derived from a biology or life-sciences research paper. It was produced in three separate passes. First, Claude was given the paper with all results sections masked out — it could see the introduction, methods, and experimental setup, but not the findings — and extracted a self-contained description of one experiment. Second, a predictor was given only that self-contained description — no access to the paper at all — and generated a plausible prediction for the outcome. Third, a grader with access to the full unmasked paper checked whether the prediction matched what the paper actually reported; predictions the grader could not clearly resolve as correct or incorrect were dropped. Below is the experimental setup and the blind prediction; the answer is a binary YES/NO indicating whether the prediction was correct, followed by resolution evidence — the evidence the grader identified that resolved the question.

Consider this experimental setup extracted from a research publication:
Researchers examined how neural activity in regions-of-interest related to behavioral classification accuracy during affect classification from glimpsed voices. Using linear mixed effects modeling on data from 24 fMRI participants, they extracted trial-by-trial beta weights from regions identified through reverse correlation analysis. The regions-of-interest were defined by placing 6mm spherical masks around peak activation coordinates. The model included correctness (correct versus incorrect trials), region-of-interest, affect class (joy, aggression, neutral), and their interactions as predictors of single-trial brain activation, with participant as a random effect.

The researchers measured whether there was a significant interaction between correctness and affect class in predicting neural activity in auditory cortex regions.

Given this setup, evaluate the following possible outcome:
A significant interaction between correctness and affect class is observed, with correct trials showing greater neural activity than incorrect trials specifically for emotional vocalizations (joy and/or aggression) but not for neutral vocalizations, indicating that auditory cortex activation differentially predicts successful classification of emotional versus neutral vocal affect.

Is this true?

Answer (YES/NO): NO